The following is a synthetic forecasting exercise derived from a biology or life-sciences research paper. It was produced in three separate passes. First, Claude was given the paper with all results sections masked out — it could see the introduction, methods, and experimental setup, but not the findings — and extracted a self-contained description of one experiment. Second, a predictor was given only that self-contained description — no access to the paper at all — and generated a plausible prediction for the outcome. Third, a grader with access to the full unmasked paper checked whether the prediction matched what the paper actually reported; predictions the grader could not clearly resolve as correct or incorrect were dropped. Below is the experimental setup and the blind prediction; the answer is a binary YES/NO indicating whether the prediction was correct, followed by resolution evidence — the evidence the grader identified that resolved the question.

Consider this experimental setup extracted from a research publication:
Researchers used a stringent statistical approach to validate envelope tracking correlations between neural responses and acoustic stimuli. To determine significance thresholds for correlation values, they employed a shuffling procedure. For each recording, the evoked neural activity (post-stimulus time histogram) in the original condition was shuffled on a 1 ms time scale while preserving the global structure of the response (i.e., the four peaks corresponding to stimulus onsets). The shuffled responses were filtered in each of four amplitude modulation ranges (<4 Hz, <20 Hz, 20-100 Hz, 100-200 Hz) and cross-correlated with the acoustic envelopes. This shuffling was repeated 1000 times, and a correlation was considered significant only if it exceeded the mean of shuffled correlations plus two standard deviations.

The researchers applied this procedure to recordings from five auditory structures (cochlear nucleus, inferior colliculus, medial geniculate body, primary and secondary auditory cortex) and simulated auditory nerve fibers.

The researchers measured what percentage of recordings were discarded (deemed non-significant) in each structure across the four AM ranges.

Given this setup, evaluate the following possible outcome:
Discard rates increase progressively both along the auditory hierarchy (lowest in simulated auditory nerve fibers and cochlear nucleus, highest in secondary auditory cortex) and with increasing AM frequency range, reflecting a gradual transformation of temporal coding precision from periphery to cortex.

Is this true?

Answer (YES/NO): NO